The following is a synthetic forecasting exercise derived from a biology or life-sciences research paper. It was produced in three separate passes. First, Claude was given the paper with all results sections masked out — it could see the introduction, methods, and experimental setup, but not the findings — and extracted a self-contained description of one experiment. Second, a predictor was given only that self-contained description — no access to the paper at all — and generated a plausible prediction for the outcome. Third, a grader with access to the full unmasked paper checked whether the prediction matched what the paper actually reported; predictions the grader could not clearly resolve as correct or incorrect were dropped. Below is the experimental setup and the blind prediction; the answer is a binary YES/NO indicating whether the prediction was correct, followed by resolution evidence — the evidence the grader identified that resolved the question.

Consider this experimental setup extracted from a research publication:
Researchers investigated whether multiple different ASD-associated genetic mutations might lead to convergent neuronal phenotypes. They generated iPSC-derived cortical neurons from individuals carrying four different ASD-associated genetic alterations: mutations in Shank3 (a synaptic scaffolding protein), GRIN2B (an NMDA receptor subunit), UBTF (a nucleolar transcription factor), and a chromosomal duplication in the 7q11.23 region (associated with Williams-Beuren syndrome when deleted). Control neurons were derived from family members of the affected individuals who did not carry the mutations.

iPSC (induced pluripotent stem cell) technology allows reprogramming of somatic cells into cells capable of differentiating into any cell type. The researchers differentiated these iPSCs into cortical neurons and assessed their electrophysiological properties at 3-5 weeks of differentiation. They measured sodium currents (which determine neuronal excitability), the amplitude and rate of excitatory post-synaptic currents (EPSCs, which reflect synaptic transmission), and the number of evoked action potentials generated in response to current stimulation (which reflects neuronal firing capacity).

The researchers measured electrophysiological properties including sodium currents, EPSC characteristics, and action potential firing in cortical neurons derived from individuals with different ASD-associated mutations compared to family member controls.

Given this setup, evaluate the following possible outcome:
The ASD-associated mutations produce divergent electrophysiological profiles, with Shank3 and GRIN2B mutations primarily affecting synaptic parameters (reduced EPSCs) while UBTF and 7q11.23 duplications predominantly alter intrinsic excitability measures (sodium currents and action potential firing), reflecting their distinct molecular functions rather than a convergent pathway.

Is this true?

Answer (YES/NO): NO